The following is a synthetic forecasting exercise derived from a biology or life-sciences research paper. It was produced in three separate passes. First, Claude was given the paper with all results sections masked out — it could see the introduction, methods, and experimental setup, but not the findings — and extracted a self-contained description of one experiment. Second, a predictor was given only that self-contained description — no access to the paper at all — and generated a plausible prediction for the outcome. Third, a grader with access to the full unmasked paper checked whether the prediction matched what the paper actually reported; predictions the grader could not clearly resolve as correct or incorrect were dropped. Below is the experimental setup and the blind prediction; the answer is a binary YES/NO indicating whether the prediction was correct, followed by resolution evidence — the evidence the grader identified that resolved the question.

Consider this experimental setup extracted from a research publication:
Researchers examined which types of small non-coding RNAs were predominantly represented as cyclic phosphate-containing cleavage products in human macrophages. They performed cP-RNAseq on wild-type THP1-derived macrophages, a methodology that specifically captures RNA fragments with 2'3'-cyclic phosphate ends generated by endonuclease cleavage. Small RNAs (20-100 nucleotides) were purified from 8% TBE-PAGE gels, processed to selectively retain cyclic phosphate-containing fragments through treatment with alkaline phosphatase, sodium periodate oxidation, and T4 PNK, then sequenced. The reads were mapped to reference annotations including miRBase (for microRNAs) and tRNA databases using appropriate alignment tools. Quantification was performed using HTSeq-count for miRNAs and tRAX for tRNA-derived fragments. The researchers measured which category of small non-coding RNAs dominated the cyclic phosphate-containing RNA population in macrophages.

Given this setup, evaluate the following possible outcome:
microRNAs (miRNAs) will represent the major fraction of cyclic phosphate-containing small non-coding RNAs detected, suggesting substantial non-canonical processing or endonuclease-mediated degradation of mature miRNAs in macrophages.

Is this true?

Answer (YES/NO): NO